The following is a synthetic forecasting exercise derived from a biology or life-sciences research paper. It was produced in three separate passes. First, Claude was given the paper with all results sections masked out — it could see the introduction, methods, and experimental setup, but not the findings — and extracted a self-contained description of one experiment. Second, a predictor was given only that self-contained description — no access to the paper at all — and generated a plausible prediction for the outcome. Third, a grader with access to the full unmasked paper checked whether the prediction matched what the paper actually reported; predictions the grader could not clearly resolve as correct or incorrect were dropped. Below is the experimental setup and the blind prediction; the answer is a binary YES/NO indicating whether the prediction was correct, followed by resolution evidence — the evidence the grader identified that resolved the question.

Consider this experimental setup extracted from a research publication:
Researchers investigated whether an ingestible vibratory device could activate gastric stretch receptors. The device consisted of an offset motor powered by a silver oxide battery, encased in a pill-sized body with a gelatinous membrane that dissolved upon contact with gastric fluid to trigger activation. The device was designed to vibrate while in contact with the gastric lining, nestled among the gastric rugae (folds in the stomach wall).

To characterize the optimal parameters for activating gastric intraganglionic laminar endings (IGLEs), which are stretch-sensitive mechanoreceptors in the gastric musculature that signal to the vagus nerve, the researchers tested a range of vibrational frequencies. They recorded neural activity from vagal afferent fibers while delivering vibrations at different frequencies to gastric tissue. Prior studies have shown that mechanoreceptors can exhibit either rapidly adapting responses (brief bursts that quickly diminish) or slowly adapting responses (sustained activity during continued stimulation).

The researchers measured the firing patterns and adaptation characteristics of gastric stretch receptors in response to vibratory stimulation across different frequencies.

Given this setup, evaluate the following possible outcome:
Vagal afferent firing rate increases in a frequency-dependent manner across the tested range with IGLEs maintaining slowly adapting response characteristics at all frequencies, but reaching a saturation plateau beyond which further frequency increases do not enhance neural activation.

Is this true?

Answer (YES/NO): NO